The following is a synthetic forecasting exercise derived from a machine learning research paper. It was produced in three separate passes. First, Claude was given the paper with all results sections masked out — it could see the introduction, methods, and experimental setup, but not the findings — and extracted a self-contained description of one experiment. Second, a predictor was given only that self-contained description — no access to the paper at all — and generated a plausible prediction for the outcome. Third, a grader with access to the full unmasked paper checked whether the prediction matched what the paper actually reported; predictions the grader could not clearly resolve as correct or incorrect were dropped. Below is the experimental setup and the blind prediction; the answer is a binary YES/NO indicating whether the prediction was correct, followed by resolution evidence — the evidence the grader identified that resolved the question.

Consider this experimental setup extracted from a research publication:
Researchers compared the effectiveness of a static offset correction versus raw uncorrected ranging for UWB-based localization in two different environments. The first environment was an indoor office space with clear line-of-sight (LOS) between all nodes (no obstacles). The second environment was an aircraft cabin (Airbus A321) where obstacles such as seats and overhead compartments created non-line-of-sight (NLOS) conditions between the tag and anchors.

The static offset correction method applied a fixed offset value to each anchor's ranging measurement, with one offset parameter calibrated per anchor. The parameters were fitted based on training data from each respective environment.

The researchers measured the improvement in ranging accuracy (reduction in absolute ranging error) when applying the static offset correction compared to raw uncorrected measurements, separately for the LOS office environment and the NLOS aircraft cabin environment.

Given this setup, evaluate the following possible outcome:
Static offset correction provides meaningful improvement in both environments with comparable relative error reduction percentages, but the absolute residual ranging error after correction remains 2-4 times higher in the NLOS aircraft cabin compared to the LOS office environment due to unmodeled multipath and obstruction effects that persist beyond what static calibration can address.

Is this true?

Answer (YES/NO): NO